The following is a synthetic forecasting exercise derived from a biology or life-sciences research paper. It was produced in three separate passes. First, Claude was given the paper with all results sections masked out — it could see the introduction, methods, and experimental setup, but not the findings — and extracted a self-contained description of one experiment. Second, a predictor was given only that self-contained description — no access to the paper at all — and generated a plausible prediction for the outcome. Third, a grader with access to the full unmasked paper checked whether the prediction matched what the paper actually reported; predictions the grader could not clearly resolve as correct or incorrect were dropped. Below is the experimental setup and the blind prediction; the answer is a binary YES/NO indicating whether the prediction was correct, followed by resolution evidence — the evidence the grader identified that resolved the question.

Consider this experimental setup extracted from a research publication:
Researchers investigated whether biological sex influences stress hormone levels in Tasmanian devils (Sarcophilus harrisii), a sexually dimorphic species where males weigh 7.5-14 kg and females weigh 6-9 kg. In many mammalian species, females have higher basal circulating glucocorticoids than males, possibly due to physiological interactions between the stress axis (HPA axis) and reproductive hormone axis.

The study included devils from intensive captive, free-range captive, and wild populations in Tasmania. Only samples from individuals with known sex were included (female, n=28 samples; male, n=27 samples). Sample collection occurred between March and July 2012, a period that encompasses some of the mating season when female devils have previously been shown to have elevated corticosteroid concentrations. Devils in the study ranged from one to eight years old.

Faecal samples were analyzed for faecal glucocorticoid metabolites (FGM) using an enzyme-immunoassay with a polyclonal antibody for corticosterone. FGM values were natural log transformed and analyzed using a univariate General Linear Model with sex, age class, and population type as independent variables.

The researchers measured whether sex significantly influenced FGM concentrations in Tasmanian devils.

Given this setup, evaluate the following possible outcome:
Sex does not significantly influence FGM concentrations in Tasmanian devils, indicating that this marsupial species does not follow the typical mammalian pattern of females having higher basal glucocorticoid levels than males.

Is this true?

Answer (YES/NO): YES